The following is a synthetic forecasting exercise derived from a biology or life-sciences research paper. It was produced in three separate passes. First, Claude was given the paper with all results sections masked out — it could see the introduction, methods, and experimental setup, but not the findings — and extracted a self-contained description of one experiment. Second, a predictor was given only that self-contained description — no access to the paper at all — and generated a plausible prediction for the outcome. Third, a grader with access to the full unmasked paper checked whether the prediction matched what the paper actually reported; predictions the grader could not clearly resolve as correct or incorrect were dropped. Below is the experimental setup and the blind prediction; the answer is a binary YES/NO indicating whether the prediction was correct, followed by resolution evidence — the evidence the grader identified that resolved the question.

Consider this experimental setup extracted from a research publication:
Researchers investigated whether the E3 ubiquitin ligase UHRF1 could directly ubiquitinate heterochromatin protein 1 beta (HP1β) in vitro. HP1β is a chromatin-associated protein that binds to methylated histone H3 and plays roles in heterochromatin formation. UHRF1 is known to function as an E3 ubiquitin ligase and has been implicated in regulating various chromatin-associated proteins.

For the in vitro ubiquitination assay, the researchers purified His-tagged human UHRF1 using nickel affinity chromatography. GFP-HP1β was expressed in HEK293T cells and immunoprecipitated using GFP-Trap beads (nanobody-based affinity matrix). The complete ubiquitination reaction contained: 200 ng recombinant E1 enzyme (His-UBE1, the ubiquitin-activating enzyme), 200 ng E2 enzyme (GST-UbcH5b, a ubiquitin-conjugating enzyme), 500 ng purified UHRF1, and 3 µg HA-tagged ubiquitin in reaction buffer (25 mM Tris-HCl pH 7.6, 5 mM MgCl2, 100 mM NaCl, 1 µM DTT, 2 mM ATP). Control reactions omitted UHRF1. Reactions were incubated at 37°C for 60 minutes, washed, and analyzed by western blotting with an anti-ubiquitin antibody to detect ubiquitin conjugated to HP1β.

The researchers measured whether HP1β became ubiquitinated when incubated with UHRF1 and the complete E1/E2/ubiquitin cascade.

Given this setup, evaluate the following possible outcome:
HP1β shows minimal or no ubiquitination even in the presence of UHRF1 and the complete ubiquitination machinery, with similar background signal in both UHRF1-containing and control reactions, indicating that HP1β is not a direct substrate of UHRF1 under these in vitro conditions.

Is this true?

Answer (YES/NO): NO